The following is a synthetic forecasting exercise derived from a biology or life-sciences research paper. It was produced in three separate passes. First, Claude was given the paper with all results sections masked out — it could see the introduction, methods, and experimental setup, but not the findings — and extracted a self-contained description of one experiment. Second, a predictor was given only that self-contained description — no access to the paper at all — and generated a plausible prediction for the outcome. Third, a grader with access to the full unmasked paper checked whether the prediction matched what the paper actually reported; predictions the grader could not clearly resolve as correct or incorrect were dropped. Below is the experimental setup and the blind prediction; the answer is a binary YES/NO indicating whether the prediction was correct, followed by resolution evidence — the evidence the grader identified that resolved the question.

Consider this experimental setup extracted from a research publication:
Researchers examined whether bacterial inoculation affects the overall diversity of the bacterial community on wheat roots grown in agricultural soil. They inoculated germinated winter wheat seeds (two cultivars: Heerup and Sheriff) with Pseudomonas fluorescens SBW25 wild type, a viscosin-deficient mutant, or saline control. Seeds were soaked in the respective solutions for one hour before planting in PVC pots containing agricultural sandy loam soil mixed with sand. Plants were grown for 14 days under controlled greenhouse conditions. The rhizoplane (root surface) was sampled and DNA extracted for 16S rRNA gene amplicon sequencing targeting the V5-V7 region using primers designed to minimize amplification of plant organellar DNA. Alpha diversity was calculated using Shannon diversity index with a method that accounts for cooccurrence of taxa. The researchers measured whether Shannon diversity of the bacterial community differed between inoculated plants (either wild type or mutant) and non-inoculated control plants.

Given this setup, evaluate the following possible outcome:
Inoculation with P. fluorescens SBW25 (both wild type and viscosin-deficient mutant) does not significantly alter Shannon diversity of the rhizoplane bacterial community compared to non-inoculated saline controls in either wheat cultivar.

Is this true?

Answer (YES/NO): NO